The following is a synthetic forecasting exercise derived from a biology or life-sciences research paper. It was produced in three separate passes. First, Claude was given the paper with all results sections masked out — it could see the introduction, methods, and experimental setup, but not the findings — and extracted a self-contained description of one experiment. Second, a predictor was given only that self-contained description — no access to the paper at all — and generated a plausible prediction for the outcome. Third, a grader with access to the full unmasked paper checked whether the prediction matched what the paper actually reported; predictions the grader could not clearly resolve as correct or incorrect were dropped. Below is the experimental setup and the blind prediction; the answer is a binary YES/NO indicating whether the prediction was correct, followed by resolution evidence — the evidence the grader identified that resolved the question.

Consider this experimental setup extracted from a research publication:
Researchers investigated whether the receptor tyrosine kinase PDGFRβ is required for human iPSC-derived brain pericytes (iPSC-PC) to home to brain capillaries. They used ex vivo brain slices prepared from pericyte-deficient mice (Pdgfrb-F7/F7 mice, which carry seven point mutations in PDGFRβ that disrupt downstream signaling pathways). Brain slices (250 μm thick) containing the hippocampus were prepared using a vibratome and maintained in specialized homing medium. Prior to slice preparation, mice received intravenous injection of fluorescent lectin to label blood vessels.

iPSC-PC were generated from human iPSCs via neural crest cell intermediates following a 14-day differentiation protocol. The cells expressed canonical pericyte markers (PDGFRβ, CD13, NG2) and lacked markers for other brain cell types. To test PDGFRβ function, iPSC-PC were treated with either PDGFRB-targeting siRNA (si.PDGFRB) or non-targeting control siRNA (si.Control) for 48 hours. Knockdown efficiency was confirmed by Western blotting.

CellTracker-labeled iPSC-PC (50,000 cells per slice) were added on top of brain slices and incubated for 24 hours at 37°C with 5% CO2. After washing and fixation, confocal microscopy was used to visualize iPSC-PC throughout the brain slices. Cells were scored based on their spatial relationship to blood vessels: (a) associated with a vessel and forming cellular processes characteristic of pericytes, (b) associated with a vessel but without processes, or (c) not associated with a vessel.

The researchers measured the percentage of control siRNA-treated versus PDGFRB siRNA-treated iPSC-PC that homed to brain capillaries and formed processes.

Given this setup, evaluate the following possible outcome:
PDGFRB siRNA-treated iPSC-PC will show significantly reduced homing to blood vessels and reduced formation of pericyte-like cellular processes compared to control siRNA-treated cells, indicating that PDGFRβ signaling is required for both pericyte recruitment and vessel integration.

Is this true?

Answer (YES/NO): YES